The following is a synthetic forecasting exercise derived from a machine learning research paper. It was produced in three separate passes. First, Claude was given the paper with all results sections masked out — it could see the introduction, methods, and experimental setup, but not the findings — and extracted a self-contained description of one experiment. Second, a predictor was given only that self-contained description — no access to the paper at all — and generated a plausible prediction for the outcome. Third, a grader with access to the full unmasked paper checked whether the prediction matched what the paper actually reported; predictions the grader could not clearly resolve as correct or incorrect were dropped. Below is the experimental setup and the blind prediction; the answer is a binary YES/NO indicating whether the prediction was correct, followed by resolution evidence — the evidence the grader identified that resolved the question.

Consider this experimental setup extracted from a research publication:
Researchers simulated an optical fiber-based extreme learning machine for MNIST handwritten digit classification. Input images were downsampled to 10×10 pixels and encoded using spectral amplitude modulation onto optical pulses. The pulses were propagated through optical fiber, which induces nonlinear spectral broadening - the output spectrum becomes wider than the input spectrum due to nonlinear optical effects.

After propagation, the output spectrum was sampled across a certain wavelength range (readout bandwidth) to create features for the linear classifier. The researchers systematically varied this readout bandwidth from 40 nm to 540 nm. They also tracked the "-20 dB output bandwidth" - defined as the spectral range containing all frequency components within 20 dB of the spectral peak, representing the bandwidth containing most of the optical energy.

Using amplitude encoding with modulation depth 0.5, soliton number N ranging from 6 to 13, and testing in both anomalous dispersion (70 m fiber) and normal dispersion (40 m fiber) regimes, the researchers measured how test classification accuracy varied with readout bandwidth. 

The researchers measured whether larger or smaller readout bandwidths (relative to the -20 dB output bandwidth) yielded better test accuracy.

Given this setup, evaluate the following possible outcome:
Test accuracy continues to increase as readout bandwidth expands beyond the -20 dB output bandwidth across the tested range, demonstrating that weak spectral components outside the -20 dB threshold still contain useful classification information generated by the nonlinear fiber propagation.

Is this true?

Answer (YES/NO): YES